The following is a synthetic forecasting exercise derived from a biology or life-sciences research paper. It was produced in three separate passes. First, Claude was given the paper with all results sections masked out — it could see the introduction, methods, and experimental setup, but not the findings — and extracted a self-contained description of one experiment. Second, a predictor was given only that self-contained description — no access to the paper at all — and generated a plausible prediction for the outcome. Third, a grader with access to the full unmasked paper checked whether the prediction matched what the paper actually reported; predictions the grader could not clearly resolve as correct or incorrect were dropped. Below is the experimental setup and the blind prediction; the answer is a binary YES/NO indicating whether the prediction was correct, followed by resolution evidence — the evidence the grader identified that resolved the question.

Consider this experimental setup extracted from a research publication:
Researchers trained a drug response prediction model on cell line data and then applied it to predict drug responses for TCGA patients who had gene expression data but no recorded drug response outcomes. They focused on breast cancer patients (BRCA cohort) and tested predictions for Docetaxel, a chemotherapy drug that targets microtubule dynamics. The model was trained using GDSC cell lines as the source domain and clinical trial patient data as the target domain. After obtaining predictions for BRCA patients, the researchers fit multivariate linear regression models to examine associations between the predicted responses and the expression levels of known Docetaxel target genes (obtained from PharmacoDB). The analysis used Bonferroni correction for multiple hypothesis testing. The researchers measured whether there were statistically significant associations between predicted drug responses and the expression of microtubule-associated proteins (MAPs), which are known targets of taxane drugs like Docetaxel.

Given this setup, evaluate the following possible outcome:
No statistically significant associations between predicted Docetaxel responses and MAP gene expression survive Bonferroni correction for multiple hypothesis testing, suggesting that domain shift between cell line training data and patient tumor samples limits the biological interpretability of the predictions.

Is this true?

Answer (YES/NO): NO